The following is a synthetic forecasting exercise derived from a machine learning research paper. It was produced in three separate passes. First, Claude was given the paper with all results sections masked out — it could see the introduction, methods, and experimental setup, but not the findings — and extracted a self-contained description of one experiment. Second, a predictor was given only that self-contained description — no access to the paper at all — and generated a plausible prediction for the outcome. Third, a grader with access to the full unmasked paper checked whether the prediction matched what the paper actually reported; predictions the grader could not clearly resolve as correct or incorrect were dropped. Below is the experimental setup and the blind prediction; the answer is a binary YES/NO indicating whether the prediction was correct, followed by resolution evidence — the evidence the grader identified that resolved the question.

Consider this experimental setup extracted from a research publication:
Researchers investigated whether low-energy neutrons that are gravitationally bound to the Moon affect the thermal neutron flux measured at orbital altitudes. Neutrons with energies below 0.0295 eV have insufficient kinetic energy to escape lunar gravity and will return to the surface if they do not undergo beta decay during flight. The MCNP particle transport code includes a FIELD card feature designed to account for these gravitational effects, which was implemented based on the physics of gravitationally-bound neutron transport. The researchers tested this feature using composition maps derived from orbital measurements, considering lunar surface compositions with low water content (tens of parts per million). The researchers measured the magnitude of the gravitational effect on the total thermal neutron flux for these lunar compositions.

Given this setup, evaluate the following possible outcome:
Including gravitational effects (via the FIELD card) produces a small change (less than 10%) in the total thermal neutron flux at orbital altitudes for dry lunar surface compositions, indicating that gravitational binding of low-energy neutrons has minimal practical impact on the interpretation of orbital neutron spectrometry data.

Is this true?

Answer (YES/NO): YES